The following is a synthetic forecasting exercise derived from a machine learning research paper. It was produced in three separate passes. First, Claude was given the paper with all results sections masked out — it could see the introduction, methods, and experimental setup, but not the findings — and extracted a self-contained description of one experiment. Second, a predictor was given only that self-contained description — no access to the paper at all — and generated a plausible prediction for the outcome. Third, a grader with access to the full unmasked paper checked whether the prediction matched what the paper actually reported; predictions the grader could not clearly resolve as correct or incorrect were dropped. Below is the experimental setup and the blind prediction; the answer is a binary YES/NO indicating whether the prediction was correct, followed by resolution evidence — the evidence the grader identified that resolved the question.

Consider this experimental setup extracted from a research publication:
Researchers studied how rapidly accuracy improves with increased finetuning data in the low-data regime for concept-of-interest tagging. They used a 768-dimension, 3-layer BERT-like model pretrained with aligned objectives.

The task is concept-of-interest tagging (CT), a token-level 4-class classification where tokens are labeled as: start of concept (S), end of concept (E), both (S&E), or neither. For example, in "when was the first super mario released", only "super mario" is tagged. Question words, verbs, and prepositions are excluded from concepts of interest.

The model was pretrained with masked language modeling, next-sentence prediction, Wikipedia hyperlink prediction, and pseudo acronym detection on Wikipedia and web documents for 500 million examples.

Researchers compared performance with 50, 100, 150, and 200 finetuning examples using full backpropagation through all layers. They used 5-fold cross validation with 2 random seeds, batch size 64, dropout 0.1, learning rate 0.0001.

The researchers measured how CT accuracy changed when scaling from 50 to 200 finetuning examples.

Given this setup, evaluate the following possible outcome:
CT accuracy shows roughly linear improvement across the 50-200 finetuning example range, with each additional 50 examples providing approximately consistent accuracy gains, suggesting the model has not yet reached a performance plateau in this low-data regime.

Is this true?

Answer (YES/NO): NO